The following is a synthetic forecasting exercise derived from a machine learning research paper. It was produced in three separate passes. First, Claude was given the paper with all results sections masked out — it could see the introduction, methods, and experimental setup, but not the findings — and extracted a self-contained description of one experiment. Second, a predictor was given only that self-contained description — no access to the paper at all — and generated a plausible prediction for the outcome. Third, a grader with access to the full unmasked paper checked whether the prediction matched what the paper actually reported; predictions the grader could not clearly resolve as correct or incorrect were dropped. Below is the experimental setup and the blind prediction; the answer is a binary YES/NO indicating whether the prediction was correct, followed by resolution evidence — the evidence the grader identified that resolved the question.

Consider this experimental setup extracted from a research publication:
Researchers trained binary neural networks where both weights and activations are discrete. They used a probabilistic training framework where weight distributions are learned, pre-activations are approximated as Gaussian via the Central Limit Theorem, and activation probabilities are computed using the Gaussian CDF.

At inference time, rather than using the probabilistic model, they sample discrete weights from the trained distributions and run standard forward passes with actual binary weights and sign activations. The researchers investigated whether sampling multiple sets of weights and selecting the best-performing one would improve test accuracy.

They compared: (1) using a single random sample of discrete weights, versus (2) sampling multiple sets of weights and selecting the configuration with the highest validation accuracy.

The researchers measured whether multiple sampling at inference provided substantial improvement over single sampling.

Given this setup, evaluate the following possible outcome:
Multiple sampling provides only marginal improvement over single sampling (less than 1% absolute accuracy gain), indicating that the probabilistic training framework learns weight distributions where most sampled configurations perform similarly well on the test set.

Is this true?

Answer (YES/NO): YES